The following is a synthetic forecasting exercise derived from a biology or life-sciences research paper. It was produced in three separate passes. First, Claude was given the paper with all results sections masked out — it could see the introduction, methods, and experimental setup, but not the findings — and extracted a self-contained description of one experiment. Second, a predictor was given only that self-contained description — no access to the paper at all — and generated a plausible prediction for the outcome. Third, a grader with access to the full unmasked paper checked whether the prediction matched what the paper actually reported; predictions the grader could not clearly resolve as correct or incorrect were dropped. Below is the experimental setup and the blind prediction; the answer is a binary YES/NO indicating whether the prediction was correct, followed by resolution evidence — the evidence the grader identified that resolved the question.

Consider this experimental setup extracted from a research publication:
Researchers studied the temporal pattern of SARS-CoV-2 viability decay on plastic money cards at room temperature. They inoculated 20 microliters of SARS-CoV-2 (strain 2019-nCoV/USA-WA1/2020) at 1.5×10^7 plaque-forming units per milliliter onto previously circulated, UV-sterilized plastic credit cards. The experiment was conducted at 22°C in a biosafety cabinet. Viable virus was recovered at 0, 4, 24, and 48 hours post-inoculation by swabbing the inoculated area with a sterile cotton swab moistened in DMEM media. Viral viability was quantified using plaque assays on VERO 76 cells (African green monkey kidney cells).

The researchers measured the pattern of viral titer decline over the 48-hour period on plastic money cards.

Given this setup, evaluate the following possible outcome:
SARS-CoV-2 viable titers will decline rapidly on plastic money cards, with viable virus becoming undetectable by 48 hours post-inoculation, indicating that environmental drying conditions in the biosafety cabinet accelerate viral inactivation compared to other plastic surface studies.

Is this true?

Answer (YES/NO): NO